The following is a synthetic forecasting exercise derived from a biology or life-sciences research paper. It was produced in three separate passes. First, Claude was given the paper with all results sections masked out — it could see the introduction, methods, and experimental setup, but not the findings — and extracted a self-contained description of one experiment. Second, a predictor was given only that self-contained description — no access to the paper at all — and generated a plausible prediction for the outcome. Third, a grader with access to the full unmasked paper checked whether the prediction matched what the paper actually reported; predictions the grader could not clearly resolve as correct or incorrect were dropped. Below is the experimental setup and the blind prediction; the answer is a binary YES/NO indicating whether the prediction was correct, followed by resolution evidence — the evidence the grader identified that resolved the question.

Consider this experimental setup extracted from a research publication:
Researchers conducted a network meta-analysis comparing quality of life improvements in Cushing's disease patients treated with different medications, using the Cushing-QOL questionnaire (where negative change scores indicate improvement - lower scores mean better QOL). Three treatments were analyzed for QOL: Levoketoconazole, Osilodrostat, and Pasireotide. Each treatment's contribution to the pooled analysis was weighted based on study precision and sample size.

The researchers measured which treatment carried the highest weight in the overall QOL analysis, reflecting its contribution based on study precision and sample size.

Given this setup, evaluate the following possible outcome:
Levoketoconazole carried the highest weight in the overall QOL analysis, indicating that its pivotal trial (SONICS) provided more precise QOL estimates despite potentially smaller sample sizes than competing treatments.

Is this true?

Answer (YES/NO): NO